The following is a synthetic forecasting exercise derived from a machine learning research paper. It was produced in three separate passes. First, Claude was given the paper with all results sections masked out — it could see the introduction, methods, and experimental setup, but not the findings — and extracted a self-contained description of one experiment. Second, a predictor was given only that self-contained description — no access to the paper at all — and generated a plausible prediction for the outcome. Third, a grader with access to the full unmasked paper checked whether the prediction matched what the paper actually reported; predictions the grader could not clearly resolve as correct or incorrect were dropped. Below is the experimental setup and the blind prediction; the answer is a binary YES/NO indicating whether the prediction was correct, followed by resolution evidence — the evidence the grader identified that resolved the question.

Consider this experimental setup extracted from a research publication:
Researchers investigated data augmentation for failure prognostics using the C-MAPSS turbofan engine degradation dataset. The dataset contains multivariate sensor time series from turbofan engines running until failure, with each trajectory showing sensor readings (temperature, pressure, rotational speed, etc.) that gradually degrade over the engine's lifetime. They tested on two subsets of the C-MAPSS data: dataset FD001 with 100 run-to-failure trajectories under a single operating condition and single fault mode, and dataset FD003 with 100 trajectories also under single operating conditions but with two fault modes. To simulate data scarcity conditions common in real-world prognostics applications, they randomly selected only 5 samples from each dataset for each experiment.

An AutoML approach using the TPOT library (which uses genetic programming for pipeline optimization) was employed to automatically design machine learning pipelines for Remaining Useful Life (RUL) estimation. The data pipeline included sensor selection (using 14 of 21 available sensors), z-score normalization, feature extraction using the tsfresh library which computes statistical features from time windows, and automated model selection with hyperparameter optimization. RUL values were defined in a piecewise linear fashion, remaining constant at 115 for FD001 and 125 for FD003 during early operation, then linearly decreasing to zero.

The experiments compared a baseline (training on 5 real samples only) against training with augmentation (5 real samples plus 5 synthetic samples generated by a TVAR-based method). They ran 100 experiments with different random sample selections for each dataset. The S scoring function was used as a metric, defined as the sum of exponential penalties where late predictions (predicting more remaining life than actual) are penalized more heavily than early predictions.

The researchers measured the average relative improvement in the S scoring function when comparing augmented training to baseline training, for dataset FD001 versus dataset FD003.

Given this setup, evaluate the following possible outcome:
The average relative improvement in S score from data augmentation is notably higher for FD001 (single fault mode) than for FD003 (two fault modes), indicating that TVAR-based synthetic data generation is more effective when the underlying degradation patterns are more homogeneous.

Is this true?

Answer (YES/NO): NO